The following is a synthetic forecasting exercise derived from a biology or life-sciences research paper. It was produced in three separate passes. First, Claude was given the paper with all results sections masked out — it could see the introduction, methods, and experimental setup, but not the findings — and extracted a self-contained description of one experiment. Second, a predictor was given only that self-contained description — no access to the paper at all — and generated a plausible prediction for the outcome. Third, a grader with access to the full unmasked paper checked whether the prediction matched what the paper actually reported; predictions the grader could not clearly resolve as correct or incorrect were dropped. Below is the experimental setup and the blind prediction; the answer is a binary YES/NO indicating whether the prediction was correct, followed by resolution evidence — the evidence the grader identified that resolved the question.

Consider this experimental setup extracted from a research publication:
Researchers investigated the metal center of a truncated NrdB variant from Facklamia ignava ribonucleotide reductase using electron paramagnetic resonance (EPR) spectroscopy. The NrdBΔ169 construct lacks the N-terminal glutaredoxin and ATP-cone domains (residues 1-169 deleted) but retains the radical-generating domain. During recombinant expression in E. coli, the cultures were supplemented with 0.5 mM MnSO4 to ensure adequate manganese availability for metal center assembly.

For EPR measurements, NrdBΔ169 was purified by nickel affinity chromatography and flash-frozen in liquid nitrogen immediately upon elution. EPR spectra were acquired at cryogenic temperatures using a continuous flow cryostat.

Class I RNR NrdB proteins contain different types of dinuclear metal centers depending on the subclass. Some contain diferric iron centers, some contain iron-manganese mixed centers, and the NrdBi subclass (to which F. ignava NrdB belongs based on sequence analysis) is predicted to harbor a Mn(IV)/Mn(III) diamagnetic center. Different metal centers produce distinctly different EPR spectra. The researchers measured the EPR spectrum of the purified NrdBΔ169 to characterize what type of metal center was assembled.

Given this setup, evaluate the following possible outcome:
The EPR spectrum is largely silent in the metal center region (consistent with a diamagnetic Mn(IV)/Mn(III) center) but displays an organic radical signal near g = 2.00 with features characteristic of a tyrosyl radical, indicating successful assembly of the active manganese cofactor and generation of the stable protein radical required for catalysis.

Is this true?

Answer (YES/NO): NO